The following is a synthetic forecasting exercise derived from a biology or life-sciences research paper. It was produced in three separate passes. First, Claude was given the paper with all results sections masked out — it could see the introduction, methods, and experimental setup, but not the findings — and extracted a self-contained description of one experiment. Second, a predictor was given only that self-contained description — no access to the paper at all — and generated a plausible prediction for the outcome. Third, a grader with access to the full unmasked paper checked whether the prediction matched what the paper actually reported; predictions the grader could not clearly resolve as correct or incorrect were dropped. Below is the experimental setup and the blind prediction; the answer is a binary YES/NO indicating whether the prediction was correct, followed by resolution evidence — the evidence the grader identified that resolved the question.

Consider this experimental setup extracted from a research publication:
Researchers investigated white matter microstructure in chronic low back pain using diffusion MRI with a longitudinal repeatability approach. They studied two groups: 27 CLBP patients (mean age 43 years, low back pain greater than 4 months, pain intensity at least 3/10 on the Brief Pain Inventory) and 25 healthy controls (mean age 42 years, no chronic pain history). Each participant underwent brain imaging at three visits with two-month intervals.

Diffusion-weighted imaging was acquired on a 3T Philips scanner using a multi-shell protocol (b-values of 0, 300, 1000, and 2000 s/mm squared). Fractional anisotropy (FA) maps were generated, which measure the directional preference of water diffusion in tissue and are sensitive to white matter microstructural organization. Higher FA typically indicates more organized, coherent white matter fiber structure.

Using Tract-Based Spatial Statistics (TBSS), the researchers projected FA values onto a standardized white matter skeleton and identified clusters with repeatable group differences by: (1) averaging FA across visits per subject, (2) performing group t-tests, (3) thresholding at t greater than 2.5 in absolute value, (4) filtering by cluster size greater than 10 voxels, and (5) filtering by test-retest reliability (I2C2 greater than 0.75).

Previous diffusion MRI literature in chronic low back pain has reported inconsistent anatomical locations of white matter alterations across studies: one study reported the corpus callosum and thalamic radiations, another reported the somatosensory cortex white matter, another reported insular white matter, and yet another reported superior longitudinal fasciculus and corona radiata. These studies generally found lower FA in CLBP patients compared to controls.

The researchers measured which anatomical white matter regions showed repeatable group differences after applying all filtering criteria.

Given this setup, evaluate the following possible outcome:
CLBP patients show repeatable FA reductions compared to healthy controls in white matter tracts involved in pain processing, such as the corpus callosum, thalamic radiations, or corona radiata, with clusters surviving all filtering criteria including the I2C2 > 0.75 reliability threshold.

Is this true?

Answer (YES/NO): NO